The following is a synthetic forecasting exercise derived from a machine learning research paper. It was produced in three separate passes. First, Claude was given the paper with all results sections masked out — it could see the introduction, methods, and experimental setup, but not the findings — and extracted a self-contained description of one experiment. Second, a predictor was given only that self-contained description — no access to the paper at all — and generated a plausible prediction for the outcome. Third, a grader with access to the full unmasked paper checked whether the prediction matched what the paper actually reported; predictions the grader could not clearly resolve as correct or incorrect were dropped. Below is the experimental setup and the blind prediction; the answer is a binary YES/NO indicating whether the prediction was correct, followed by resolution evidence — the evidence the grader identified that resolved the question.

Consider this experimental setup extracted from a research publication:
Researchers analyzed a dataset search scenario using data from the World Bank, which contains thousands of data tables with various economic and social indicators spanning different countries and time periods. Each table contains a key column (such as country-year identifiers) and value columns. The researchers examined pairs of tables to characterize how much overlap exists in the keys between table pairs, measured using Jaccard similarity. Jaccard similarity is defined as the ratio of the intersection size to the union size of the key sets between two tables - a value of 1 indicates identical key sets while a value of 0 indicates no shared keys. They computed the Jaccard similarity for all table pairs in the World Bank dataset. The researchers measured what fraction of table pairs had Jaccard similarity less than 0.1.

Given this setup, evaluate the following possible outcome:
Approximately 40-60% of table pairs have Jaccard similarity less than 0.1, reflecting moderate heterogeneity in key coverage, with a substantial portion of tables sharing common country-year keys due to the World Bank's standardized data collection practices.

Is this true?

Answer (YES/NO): YES